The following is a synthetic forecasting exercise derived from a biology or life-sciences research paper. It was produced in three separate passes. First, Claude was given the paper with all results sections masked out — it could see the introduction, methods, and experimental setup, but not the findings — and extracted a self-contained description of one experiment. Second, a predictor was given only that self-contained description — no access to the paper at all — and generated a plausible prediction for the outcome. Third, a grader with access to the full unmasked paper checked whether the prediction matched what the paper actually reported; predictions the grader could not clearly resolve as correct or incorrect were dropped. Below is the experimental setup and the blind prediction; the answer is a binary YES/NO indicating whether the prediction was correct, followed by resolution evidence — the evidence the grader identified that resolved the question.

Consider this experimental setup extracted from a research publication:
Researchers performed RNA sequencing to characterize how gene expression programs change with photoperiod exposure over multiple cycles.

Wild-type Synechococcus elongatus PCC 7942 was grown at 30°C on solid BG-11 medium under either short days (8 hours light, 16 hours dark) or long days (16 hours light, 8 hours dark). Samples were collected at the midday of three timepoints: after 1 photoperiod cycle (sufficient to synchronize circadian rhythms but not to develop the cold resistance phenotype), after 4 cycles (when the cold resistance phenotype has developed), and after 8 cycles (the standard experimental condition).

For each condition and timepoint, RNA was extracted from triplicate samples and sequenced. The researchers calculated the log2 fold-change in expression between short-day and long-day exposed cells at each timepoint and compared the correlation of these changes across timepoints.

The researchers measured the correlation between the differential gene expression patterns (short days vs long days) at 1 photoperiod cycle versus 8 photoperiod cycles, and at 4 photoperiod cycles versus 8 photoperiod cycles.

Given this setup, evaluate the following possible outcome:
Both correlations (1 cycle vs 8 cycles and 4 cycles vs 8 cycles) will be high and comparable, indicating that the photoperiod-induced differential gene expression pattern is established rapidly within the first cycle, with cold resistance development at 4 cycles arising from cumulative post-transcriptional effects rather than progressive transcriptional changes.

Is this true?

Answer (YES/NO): NO